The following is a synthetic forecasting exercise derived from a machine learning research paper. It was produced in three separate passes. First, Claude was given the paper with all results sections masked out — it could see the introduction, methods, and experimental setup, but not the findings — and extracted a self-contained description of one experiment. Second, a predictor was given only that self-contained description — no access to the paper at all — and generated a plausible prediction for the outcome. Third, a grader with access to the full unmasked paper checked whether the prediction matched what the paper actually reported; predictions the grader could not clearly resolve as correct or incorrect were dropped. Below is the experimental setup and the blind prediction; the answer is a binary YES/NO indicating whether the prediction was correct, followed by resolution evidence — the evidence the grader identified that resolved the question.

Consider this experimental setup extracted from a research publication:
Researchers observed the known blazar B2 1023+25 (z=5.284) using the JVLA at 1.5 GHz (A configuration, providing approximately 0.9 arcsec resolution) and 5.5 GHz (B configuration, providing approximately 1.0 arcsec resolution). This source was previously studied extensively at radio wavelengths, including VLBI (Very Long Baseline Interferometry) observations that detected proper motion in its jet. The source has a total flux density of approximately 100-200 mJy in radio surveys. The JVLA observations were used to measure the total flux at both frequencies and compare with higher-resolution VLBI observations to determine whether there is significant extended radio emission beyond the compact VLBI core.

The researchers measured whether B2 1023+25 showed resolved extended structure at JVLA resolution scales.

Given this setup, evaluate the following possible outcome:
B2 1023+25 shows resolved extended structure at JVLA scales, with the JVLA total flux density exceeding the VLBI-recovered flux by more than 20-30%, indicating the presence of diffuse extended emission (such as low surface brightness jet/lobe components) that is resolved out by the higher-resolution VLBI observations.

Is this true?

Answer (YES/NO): NO